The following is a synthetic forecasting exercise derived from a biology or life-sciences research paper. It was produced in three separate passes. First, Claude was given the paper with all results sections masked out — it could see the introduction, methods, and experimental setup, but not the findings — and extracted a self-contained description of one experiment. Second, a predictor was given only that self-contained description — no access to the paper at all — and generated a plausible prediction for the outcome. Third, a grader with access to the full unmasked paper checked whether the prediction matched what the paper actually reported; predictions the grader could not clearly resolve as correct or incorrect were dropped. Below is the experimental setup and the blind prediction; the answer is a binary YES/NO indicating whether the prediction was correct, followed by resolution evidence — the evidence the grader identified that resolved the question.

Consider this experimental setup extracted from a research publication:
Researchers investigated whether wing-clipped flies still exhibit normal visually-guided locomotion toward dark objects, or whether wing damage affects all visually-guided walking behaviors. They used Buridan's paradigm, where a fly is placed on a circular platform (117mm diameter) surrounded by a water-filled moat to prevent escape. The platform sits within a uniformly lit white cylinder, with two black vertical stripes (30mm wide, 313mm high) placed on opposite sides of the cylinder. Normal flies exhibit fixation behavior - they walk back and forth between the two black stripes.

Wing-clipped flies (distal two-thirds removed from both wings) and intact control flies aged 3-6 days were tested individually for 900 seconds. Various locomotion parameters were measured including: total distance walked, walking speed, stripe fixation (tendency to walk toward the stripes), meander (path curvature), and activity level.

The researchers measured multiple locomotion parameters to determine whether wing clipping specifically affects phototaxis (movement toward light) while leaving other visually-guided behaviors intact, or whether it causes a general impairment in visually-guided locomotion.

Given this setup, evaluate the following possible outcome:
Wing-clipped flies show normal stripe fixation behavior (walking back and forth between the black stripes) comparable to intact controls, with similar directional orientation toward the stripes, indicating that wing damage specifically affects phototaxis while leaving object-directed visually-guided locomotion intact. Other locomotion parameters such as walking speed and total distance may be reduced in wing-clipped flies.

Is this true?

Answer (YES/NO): NO